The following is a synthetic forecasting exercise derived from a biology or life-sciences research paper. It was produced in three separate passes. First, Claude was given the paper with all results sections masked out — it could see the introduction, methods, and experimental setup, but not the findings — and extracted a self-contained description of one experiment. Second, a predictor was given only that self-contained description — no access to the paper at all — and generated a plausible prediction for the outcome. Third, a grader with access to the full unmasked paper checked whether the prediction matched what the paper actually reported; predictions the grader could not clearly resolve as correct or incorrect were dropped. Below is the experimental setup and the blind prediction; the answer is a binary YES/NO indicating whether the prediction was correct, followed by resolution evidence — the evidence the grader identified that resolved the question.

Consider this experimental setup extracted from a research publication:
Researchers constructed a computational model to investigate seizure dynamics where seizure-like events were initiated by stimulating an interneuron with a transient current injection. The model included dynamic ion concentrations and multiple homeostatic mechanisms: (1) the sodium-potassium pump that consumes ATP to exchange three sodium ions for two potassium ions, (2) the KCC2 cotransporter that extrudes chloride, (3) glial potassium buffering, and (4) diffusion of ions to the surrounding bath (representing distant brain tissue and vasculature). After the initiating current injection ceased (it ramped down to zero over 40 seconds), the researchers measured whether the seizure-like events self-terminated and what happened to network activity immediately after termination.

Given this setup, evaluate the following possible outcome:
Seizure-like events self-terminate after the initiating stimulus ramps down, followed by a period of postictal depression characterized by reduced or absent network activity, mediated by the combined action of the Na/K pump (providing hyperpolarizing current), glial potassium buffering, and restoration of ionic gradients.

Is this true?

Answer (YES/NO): YES